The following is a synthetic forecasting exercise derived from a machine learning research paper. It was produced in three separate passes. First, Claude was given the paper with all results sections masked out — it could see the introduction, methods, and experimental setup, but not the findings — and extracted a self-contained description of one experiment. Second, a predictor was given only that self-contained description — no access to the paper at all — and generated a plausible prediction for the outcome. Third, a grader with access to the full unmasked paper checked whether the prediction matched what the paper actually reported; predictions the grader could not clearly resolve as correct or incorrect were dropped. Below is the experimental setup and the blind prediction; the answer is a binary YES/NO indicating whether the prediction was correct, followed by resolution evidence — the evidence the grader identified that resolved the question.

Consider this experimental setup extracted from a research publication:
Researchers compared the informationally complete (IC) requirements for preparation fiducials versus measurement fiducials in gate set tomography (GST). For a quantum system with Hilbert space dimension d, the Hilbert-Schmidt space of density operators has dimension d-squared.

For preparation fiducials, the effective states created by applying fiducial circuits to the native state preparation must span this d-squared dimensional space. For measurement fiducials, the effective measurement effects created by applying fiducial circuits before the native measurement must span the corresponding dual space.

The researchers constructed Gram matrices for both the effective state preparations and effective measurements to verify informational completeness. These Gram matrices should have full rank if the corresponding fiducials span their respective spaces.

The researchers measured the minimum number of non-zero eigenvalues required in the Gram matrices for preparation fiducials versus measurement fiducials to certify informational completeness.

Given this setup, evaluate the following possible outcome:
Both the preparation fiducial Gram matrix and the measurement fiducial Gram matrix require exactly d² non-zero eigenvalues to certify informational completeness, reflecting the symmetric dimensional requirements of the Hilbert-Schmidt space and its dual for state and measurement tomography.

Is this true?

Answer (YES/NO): NO